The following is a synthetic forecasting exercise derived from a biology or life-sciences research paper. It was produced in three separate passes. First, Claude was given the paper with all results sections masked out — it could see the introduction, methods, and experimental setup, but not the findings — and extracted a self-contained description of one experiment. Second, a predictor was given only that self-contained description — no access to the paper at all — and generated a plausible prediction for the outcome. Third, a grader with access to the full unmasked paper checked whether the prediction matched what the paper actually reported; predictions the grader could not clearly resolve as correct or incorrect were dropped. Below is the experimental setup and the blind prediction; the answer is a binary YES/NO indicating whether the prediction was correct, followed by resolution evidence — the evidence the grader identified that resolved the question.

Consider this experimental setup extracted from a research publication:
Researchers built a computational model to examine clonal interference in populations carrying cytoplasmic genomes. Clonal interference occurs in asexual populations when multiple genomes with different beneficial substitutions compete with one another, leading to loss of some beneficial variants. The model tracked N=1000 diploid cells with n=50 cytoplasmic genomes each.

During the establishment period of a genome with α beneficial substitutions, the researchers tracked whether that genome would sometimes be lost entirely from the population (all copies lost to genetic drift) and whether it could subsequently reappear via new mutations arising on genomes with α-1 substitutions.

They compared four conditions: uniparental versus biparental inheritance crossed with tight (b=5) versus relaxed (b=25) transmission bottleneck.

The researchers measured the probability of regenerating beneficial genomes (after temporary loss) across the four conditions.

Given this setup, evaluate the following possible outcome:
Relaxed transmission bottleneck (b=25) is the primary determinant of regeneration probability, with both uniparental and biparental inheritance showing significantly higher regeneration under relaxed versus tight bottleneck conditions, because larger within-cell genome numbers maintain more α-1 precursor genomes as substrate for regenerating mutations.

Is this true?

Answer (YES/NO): NO